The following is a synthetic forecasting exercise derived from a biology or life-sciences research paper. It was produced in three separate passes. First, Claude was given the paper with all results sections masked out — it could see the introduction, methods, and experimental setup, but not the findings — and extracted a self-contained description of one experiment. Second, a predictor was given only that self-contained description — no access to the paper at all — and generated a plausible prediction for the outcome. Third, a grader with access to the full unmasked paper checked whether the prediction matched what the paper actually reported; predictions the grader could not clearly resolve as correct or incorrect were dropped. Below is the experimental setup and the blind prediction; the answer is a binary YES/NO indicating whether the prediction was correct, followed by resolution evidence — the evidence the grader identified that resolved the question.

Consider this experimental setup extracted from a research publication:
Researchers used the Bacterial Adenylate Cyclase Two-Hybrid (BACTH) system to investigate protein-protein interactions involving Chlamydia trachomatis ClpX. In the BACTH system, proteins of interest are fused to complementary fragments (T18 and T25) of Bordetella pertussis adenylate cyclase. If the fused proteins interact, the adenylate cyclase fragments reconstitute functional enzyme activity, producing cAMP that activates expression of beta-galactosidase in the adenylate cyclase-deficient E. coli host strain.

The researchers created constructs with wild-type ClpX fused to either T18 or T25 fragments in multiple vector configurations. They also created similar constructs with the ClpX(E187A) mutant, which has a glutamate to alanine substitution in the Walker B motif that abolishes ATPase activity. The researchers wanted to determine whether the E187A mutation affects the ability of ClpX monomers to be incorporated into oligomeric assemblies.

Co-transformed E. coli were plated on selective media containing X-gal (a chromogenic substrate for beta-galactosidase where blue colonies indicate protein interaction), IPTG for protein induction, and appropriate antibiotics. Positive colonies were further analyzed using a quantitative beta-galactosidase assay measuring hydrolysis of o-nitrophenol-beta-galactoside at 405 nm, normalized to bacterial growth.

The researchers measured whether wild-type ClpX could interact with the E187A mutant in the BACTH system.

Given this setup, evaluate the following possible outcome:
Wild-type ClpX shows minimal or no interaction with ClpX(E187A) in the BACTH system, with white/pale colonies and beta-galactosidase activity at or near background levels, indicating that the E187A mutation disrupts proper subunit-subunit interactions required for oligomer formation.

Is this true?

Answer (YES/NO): NO